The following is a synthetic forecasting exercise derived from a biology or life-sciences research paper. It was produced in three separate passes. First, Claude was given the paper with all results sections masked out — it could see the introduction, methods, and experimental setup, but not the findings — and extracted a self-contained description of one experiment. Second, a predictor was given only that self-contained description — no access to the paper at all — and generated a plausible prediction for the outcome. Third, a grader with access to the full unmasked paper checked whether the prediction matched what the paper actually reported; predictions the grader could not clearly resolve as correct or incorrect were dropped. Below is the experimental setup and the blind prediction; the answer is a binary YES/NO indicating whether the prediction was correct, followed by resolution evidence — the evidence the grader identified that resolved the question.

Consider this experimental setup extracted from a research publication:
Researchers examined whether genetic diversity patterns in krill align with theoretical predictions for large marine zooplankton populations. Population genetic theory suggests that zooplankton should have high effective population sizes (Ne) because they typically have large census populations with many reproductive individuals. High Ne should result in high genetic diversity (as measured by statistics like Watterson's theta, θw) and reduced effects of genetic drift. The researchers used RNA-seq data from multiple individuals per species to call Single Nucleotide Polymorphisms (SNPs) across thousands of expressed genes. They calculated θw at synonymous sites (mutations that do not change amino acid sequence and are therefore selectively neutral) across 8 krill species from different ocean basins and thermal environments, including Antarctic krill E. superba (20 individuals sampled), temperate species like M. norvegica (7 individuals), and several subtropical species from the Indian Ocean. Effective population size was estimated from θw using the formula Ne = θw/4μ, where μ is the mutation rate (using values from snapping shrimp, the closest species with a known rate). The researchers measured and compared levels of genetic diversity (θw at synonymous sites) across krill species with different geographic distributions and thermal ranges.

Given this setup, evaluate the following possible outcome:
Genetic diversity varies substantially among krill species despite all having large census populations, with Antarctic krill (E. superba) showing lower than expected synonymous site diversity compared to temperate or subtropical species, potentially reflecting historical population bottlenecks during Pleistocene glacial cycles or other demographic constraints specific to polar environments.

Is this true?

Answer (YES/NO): NO